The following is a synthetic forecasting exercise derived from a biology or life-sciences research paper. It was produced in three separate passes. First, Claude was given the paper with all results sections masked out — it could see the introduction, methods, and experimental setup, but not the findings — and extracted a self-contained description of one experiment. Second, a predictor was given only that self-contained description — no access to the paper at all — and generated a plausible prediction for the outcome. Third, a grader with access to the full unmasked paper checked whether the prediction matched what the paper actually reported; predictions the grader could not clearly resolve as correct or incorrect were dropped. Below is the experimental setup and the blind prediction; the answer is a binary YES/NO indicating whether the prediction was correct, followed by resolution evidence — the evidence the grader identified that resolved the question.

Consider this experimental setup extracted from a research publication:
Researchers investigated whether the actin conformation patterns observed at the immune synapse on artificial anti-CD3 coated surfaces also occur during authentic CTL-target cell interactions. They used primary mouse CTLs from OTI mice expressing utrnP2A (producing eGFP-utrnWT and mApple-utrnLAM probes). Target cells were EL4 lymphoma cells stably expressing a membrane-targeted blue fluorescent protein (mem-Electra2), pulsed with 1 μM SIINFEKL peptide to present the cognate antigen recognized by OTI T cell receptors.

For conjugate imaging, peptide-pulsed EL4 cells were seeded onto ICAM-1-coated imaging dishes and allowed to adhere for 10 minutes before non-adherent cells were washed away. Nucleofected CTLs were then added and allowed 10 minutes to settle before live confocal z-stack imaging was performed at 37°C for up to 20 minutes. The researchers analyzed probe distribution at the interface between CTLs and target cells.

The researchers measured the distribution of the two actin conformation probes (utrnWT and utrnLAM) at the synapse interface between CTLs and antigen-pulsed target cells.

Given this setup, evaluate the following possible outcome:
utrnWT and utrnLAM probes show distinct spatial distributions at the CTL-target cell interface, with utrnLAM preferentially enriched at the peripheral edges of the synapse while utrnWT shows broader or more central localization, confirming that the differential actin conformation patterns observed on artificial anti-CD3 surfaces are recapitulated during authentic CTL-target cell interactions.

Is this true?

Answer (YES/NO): YES